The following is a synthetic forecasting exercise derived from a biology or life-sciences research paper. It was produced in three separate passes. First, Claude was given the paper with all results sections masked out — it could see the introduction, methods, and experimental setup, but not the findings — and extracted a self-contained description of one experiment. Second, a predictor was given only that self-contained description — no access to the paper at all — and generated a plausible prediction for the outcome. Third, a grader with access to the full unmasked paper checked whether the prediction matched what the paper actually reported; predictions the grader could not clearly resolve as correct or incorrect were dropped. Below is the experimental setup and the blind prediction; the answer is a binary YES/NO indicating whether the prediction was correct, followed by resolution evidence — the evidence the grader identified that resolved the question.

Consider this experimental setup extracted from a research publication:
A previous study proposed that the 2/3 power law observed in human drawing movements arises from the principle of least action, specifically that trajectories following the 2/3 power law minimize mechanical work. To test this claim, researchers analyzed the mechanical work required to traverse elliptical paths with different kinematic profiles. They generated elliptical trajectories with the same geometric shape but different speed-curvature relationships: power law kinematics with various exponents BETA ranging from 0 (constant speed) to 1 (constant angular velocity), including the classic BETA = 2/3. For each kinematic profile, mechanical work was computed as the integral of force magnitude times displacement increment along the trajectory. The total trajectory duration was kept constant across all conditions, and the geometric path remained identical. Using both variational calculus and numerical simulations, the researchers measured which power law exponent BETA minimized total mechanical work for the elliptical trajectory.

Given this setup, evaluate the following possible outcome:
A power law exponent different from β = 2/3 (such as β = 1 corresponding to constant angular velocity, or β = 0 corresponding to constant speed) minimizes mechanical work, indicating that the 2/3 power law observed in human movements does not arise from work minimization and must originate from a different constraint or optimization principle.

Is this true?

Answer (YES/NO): NO